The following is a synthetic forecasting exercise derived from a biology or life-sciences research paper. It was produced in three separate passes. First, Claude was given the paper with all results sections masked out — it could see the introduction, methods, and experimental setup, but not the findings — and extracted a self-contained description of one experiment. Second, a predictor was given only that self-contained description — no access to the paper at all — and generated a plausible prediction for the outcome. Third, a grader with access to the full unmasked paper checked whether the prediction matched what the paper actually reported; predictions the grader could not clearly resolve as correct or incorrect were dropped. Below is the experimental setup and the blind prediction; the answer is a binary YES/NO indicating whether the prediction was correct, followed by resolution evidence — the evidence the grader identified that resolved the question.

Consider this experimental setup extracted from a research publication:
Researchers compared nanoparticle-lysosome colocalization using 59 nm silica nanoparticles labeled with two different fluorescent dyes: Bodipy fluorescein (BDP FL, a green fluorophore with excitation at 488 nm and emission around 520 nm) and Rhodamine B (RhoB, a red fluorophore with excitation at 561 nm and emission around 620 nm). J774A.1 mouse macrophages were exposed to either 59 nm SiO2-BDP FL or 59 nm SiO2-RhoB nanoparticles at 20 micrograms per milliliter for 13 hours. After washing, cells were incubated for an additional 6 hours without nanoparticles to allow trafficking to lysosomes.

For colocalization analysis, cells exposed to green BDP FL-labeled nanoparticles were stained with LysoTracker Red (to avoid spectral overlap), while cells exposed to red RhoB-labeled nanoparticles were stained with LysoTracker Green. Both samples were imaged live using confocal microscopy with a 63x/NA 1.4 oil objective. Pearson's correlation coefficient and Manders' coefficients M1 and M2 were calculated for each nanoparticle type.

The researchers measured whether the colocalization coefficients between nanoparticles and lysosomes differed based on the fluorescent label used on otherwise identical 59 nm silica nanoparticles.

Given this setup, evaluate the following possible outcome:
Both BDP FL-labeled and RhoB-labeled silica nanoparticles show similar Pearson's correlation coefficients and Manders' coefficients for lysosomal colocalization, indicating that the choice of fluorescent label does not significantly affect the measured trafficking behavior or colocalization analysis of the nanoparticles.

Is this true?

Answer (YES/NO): NO